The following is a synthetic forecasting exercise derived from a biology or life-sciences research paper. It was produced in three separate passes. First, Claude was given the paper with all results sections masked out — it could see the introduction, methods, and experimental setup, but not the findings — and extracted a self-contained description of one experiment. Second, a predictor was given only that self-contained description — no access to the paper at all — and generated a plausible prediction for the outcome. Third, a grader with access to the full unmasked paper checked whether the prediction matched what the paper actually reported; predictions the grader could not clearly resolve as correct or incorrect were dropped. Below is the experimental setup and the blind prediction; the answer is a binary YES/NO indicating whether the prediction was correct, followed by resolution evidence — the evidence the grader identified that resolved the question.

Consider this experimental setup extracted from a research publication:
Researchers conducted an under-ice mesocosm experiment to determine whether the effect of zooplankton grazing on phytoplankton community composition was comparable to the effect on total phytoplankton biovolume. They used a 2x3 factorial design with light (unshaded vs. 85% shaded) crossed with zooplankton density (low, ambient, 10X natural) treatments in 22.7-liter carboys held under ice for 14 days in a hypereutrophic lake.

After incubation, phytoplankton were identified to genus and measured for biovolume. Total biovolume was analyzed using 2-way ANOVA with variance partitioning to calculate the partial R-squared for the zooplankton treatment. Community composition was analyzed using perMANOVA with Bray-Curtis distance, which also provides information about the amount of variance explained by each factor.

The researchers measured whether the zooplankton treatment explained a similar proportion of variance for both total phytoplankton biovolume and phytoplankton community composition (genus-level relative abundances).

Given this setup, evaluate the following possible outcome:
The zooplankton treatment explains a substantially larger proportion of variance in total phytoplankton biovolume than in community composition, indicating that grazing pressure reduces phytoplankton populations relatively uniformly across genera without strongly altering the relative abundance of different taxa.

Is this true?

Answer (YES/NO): NO